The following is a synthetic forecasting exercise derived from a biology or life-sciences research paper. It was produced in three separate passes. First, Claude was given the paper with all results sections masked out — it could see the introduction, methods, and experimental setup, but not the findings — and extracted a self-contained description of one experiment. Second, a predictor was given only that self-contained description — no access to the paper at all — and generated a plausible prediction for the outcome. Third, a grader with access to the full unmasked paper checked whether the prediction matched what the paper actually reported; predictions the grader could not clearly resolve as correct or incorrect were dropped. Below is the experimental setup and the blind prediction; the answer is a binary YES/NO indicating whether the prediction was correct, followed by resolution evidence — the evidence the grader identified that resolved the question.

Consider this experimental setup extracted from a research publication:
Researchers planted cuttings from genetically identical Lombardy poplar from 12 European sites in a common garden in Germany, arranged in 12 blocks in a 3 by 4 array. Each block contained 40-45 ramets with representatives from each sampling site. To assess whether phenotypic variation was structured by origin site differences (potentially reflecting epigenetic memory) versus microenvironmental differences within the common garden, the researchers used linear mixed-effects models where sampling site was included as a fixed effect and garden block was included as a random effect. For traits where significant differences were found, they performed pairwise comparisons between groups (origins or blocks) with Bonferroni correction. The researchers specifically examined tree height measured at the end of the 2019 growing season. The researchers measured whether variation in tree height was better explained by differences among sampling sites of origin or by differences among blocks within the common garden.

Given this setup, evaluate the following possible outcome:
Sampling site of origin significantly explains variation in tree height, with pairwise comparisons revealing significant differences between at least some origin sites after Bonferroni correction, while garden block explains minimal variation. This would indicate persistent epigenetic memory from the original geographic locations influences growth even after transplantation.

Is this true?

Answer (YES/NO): NO